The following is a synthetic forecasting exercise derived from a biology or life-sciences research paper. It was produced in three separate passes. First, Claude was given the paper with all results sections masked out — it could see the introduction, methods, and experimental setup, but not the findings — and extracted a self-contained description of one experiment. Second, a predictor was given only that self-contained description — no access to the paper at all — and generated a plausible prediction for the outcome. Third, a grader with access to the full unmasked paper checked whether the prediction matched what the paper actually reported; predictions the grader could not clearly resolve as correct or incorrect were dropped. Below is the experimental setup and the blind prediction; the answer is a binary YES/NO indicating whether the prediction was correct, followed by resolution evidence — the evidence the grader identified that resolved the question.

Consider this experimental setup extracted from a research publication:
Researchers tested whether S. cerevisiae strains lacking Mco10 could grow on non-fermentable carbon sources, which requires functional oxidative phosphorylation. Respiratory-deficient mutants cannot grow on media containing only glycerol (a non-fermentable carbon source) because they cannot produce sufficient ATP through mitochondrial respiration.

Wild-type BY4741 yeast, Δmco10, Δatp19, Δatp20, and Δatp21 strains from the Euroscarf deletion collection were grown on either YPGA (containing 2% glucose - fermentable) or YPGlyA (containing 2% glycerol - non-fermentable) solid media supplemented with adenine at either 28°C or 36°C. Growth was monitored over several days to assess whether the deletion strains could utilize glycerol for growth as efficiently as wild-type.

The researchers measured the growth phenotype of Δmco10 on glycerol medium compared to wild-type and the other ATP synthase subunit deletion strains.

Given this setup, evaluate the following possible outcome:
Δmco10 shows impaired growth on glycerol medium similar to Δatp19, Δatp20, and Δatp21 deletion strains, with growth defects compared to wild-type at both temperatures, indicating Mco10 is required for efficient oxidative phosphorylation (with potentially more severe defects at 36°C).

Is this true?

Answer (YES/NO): NO